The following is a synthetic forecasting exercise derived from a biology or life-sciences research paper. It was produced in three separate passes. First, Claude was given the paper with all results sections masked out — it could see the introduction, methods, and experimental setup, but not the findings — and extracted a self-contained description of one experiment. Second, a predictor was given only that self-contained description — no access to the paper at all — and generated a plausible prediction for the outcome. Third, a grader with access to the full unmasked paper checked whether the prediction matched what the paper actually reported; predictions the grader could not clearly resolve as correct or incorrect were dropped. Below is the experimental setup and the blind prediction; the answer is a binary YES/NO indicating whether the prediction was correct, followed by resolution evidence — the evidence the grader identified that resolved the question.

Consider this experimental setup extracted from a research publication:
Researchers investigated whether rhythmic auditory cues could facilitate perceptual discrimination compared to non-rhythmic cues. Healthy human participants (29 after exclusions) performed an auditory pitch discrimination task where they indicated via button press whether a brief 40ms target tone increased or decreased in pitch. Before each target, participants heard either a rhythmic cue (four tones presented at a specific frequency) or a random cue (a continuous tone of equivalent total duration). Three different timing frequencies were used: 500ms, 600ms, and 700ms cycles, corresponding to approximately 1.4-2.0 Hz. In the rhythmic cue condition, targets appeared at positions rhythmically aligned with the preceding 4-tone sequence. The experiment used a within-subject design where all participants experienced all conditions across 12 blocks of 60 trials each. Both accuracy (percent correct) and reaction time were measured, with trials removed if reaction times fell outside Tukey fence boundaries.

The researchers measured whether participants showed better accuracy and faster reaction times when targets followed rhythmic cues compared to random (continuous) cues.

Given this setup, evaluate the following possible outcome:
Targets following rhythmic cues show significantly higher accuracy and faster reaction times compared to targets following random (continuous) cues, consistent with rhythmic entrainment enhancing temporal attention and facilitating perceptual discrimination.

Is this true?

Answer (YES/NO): NO